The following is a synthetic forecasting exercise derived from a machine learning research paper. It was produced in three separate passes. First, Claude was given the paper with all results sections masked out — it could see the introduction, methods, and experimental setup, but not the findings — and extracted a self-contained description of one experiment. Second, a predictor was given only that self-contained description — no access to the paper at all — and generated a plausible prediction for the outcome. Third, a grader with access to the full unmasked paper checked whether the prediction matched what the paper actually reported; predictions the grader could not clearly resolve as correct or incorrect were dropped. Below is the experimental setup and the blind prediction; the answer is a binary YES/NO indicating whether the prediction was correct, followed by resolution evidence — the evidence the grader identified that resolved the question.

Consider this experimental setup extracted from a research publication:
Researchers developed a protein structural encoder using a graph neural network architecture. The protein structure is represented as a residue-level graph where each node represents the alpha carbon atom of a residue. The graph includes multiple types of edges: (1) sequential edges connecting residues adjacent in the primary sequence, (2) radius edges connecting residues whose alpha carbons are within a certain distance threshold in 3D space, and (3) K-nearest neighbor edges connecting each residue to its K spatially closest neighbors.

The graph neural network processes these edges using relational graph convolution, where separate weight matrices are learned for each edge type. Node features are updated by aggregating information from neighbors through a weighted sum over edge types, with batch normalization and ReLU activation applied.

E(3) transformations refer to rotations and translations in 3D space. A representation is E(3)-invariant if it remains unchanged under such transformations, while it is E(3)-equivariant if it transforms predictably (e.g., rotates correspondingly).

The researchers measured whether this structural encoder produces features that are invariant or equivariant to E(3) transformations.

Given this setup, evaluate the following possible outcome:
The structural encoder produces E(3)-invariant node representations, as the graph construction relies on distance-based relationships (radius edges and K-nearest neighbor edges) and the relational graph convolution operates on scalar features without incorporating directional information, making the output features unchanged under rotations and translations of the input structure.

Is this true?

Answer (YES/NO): YES